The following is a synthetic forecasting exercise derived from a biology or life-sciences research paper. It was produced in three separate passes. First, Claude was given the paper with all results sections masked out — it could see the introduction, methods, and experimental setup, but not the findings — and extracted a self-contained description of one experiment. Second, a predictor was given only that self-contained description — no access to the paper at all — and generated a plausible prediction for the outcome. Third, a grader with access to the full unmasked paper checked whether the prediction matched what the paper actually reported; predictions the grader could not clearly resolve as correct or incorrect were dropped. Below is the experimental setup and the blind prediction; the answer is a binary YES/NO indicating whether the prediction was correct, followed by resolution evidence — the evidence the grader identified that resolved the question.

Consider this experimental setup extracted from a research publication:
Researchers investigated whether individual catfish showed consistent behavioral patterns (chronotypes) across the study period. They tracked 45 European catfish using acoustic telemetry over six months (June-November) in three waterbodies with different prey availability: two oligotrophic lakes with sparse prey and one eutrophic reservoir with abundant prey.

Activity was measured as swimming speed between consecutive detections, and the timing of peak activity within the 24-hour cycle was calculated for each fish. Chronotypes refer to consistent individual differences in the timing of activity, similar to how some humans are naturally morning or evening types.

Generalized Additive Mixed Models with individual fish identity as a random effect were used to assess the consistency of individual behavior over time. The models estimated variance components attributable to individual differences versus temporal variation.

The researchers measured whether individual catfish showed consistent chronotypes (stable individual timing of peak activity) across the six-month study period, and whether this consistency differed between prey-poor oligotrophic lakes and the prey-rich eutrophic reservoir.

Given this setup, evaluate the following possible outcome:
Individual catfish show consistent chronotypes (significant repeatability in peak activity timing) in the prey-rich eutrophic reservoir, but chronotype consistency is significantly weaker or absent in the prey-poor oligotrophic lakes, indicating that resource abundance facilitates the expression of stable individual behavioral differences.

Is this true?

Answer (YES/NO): NO